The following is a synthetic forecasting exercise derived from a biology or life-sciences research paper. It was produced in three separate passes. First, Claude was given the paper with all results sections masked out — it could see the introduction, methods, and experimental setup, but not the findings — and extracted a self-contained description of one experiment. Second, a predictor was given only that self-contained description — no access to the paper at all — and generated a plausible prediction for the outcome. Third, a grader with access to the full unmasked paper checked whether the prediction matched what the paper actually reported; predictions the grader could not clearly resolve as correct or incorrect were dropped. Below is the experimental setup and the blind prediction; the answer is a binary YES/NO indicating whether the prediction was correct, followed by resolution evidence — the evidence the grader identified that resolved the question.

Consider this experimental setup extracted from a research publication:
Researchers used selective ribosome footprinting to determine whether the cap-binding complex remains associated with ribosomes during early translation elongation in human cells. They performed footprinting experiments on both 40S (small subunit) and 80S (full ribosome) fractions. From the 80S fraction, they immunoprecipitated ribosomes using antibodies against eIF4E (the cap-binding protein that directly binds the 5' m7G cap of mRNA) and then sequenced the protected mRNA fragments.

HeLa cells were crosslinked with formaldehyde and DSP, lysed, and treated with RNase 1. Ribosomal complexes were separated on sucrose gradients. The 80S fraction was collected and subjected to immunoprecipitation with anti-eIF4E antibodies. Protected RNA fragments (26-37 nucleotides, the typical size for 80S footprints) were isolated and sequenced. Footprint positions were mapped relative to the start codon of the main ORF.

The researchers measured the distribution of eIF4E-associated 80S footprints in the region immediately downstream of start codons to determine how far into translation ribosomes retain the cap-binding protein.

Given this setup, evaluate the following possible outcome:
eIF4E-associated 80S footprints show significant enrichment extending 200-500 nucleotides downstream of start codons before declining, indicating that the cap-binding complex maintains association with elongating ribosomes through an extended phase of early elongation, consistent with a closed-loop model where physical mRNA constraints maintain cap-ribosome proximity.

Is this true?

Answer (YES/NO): NO